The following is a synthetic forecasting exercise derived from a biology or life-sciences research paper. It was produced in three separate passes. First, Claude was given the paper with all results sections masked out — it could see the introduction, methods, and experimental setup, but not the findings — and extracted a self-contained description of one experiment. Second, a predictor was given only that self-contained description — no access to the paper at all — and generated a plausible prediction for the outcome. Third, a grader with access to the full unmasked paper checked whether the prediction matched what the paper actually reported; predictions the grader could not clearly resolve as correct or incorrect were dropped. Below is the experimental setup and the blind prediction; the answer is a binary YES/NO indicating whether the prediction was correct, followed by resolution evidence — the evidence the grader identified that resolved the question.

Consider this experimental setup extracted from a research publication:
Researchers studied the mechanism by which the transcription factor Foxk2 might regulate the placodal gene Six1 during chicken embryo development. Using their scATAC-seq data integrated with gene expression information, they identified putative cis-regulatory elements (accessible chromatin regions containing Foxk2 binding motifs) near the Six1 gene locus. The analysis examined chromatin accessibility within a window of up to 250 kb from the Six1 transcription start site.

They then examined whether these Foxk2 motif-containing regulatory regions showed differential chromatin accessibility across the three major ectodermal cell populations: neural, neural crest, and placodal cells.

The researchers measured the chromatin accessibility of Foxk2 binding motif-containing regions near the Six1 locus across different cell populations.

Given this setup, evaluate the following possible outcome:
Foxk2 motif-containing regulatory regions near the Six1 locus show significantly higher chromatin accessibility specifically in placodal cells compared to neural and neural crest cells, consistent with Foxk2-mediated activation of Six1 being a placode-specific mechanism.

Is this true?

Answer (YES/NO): YES